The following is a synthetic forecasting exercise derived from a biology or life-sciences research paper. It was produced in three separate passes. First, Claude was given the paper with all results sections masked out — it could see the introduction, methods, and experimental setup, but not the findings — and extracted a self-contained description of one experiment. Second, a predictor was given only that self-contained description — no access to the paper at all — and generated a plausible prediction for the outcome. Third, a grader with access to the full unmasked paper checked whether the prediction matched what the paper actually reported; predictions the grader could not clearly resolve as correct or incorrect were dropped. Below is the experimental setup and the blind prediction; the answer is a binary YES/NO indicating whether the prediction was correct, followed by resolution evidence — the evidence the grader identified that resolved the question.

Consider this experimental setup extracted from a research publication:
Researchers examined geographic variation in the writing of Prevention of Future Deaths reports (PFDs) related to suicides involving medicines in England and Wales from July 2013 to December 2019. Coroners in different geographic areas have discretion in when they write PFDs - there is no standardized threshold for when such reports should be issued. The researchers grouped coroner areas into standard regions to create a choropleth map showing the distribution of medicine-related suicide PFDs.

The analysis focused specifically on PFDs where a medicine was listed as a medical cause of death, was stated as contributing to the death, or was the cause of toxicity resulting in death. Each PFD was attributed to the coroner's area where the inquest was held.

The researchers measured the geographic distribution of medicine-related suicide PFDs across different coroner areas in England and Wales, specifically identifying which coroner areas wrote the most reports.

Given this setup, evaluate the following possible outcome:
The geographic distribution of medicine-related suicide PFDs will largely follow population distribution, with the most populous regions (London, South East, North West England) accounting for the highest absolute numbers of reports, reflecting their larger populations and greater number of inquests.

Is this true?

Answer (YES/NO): NO